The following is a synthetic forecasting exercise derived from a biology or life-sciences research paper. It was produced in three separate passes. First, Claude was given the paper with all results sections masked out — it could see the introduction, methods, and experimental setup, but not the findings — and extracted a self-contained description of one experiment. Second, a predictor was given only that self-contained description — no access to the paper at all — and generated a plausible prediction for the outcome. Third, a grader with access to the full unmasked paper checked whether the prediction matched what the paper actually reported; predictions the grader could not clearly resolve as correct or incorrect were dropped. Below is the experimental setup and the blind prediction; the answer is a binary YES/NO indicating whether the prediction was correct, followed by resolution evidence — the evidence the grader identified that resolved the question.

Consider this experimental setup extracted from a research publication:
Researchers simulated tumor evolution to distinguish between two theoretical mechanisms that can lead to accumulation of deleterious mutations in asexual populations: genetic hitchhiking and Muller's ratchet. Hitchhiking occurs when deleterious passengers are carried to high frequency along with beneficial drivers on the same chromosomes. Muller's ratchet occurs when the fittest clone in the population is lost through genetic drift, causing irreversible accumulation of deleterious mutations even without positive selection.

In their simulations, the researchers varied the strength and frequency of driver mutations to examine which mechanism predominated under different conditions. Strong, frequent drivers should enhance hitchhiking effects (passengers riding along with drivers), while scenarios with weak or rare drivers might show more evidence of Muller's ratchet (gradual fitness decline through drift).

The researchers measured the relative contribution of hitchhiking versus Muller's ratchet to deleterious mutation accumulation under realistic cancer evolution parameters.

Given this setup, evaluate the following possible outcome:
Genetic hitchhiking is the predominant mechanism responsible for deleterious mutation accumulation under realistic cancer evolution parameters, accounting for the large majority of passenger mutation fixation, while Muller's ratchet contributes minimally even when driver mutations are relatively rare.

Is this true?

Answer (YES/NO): NO